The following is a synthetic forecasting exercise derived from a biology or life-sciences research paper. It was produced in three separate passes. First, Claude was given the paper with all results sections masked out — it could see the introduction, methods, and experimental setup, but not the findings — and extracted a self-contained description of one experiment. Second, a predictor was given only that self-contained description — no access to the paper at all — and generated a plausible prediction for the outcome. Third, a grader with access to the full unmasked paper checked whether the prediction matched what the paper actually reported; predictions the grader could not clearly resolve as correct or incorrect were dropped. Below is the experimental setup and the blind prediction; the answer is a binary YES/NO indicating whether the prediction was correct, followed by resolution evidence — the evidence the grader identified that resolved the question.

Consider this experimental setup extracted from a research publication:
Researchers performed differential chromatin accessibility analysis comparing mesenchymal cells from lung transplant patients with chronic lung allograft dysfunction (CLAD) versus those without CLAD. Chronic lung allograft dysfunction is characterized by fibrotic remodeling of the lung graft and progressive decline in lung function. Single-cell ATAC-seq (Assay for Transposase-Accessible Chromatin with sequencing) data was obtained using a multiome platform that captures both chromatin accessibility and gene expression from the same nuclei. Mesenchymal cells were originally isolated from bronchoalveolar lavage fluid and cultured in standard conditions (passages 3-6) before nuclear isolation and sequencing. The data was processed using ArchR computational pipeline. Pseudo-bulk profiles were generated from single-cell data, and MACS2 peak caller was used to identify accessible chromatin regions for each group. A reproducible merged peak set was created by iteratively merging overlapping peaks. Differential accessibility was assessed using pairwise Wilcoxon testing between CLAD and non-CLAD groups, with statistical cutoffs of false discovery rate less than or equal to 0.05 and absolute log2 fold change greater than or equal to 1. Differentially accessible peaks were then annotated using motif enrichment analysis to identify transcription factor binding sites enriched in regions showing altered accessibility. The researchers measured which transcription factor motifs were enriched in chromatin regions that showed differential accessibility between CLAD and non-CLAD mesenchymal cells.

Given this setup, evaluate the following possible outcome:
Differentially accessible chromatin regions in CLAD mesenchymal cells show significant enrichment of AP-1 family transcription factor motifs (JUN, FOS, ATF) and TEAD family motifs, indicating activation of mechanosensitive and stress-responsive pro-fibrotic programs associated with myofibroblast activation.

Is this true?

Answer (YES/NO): NO